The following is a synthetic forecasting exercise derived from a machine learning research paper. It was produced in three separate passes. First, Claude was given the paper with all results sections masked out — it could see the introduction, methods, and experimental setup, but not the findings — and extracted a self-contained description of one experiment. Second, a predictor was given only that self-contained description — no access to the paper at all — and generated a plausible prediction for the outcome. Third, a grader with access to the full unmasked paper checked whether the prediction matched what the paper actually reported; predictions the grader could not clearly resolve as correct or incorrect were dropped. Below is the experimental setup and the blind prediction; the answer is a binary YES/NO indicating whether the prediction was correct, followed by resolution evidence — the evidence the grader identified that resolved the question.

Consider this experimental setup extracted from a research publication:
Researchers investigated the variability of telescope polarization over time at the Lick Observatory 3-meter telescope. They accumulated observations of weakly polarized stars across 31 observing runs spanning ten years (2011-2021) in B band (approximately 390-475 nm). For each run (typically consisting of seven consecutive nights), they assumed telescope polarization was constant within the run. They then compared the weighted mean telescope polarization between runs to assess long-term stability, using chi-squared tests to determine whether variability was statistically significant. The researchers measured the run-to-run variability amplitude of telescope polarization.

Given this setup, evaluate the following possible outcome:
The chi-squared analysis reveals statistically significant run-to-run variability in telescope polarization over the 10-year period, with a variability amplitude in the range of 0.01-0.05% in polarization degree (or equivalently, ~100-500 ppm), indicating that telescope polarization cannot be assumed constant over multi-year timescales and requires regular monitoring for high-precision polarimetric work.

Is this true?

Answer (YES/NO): NO